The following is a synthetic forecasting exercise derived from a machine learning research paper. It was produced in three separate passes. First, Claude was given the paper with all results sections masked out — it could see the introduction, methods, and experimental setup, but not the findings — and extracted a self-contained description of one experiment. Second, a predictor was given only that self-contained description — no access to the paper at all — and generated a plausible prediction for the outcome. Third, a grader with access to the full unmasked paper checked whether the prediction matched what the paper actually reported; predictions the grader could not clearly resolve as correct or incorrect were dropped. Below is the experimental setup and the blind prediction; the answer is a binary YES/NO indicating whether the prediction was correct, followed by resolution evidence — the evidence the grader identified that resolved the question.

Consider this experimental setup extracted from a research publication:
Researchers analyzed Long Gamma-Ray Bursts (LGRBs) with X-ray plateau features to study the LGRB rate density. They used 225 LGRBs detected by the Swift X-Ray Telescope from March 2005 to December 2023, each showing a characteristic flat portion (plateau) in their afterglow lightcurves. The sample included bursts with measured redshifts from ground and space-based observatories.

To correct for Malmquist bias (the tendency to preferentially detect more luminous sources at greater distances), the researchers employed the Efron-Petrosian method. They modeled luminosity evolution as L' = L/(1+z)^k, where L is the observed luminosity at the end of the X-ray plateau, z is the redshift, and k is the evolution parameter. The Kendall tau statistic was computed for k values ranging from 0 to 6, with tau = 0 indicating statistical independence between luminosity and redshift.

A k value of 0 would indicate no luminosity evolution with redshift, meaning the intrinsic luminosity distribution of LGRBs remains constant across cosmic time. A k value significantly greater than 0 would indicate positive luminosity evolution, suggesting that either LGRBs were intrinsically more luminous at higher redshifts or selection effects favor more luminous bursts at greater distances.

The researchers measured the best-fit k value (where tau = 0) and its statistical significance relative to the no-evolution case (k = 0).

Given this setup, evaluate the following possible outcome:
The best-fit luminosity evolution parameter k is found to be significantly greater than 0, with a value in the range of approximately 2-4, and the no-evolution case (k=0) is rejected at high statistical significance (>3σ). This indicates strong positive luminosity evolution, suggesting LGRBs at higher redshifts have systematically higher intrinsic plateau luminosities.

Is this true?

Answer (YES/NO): NO